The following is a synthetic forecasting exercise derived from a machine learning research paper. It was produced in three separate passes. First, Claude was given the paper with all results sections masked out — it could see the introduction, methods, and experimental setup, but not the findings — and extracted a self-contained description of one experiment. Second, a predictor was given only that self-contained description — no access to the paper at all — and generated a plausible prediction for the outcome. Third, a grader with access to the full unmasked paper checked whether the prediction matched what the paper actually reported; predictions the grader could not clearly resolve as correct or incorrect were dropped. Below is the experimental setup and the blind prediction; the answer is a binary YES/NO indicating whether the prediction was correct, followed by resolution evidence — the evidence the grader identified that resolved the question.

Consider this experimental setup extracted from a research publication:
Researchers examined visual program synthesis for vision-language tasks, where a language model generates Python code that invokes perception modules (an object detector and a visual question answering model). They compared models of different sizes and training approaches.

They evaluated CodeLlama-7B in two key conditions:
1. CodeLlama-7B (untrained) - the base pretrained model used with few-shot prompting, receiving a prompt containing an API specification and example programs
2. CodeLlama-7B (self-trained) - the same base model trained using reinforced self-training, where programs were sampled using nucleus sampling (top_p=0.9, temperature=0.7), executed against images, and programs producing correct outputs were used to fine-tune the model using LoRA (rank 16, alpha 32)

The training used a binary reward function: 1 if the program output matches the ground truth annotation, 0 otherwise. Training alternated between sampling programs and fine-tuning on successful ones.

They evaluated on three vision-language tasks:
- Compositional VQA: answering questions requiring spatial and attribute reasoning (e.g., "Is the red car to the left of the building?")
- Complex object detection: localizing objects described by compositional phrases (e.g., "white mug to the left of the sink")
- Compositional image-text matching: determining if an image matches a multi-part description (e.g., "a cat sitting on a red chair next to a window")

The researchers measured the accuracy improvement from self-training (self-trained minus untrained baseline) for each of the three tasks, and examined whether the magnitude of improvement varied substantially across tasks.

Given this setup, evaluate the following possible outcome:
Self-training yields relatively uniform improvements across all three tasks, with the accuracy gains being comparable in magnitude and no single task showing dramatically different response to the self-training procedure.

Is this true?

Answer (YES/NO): NO